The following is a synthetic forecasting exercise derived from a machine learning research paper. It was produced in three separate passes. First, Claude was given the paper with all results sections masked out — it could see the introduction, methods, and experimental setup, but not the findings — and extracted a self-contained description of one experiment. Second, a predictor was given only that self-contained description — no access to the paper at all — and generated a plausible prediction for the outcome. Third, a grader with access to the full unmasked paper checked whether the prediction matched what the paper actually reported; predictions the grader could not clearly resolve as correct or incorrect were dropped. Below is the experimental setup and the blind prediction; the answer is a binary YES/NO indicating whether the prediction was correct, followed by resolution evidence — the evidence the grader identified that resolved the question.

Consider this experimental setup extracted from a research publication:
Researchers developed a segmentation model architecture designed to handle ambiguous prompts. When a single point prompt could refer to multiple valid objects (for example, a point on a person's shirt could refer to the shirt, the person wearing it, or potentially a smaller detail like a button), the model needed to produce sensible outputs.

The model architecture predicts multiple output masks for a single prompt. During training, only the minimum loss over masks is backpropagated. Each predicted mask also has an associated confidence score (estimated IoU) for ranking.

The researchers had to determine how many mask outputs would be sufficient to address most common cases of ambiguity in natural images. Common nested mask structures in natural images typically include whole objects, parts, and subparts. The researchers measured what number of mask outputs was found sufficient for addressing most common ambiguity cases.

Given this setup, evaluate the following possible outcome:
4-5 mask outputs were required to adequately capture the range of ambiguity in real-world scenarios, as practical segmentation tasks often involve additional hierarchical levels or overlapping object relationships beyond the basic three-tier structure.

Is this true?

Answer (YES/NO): NO